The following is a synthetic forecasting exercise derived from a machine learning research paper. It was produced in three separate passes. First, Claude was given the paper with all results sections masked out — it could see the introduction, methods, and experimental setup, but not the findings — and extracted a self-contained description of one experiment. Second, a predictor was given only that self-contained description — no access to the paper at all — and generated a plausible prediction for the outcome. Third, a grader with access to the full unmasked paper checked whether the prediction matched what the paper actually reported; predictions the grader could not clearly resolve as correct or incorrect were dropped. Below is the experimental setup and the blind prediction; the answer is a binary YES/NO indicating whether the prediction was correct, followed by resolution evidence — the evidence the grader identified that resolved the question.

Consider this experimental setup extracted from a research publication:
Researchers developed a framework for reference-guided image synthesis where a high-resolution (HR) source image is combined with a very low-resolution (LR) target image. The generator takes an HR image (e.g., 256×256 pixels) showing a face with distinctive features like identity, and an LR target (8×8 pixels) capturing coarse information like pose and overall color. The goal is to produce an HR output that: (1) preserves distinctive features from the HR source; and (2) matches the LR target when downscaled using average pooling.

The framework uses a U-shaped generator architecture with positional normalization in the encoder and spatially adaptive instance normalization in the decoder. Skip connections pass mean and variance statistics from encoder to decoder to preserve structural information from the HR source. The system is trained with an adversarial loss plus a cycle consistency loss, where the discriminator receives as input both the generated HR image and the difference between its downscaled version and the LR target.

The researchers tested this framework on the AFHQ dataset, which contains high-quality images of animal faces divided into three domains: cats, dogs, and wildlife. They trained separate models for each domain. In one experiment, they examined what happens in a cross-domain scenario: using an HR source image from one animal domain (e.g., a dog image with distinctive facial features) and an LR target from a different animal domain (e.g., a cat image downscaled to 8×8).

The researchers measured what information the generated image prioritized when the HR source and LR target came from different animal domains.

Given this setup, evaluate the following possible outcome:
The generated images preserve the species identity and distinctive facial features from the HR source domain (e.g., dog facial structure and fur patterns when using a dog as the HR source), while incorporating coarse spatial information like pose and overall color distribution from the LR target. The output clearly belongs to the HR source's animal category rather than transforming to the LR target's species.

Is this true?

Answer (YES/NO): NO